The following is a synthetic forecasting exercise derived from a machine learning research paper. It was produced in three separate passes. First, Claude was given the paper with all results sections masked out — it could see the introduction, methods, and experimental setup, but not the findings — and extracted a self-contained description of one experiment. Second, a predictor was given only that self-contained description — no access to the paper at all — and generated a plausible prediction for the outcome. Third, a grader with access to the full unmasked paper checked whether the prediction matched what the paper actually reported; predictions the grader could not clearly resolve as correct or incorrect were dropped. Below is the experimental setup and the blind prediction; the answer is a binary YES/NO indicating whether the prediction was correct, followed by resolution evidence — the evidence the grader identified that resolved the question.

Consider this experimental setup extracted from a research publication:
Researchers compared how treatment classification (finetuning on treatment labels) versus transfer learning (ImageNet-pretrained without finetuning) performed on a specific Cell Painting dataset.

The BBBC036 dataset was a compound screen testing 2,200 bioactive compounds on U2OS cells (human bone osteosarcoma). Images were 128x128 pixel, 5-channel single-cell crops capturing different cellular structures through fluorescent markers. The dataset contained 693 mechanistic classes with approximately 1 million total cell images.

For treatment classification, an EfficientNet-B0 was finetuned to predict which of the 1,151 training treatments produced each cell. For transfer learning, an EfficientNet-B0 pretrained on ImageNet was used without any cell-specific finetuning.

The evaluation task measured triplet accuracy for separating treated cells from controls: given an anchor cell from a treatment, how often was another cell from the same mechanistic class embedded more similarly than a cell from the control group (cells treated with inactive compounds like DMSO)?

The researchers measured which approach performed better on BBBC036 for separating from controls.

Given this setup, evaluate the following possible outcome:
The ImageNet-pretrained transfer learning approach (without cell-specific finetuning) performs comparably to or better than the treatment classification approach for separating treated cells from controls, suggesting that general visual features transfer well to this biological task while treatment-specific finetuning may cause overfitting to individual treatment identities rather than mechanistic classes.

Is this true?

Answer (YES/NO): YES